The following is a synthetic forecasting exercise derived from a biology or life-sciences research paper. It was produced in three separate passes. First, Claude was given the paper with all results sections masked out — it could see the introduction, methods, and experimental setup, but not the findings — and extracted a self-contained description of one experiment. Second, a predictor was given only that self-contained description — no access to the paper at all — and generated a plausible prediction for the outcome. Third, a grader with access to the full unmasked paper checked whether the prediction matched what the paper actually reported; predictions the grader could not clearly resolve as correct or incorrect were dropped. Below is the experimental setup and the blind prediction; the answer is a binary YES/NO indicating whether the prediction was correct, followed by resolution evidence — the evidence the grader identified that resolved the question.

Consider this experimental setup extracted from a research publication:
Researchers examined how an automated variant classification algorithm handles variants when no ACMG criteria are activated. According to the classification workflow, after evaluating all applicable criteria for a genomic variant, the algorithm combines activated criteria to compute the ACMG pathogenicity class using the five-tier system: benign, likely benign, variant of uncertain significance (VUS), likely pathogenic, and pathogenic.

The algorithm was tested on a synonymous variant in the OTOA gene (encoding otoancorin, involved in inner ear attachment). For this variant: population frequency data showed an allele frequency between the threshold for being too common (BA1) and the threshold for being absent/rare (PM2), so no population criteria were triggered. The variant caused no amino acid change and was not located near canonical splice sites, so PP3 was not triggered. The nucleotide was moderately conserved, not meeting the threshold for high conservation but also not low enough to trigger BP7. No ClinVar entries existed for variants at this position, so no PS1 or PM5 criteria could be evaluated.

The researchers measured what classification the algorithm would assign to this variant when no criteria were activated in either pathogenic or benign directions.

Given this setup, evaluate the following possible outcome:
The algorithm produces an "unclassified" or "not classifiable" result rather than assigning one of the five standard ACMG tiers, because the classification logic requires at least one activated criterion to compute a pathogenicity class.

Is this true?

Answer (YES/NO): NO